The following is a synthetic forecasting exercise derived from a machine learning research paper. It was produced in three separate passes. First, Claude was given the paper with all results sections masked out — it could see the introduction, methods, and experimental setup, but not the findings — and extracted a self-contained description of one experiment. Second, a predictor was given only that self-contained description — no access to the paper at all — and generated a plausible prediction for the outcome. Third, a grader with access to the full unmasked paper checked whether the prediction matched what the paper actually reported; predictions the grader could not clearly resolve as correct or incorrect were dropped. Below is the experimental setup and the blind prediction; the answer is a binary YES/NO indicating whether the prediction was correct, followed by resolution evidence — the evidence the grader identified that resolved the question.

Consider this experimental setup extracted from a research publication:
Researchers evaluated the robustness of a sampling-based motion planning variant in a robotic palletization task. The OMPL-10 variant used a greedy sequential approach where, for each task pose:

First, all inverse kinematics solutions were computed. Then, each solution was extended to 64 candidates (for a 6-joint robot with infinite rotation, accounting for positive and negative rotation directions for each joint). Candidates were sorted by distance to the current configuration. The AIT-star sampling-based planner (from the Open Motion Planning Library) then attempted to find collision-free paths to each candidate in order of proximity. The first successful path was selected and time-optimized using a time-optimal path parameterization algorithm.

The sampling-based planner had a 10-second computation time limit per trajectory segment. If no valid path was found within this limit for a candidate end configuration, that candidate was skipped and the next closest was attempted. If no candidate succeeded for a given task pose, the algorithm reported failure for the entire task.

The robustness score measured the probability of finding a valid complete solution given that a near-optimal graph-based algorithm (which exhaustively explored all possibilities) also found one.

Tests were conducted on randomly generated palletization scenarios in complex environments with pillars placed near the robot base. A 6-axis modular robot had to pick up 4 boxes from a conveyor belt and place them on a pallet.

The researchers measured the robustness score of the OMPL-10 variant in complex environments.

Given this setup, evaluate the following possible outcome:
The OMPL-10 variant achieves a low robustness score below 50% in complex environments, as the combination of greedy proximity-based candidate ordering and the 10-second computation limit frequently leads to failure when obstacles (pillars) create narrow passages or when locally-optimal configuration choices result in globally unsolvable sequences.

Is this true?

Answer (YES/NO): NO